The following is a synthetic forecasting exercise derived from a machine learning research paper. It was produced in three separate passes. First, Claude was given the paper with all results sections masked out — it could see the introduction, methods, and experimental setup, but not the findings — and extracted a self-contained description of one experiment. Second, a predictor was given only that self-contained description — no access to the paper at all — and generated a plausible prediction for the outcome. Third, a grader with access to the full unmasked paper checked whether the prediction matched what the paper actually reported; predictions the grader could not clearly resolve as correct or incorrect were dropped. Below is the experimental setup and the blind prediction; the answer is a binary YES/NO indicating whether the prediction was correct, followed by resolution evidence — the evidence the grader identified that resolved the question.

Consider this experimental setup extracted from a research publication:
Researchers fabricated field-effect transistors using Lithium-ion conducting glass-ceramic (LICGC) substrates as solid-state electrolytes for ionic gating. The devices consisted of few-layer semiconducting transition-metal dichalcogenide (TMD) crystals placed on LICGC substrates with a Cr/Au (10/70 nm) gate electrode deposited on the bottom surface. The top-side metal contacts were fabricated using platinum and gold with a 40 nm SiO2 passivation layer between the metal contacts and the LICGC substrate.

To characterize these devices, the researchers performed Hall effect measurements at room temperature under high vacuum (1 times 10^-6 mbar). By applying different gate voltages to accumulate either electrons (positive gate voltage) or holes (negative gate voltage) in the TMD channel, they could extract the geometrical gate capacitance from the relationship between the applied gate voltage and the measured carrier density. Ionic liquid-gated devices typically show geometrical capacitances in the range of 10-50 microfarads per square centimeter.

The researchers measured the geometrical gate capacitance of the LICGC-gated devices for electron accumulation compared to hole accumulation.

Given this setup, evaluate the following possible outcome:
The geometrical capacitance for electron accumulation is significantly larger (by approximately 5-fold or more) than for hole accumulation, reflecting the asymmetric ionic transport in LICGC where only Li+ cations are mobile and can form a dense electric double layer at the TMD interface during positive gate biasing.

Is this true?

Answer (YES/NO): NO